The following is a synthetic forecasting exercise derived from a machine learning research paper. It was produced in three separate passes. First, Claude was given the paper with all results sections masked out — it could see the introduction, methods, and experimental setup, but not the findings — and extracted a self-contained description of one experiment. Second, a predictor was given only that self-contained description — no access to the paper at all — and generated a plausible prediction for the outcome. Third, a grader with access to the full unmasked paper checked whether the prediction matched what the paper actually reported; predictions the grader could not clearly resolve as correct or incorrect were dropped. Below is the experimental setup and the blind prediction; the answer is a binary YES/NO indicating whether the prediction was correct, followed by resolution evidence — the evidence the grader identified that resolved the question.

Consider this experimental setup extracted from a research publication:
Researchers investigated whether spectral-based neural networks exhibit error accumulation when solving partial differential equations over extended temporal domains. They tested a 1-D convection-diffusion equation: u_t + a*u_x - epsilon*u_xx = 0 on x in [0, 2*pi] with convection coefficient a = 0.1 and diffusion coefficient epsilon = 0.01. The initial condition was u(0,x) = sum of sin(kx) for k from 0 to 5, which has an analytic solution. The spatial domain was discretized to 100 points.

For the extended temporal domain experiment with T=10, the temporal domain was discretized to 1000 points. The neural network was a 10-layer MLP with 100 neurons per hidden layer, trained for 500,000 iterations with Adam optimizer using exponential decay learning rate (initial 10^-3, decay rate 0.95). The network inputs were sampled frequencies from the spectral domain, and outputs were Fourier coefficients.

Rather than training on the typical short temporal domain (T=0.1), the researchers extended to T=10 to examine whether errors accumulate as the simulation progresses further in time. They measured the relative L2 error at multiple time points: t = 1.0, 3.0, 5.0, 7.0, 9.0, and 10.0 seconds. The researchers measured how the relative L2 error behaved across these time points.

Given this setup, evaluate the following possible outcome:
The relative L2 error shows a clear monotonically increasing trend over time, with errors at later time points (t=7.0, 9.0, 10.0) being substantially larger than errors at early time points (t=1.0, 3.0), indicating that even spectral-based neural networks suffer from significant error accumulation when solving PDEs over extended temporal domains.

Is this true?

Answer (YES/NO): NO